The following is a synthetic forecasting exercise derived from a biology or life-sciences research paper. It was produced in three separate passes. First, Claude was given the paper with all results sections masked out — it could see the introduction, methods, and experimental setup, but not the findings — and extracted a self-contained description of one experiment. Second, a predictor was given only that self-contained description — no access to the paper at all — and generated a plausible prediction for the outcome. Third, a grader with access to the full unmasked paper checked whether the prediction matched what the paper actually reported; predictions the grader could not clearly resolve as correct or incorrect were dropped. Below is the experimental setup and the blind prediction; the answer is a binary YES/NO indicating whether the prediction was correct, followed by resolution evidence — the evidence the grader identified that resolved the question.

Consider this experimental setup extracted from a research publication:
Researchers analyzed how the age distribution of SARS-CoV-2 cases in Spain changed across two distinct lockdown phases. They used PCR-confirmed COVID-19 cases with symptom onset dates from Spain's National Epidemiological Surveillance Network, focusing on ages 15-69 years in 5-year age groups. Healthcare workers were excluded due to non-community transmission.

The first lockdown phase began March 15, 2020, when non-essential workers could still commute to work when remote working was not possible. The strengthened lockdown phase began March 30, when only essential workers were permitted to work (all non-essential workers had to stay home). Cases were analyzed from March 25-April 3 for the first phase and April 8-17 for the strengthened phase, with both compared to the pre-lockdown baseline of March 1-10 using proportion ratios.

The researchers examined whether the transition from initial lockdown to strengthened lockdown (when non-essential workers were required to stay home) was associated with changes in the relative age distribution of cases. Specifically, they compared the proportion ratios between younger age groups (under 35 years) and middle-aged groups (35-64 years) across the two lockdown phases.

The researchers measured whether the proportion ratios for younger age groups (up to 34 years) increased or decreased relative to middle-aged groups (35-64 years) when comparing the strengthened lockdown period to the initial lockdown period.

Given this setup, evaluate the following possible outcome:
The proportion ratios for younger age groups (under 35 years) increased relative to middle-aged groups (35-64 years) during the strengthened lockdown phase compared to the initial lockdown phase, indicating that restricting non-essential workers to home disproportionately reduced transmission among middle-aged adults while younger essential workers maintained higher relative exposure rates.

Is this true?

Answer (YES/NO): YES